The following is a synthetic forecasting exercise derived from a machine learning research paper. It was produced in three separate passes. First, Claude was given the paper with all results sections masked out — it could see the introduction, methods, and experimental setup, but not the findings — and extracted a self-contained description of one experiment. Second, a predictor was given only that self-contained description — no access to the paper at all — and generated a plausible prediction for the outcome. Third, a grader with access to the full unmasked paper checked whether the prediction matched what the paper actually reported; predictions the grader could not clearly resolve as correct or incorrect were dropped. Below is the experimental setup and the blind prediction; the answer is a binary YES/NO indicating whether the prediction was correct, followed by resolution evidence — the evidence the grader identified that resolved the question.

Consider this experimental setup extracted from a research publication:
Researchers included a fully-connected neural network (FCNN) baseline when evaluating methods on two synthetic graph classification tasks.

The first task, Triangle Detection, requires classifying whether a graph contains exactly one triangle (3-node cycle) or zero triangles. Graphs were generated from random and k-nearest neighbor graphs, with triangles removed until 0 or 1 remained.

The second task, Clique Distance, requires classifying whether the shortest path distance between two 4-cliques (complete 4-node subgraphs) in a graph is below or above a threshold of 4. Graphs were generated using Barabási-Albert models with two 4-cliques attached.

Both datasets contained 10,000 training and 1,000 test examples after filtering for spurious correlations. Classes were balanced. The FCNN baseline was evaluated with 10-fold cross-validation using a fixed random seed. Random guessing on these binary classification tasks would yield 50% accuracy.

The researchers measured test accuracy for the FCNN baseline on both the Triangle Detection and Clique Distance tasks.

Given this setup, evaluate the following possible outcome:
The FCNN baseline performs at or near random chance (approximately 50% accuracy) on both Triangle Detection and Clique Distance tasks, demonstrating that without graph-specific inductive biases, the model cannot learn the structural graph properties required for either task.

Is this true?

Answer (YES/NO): YES